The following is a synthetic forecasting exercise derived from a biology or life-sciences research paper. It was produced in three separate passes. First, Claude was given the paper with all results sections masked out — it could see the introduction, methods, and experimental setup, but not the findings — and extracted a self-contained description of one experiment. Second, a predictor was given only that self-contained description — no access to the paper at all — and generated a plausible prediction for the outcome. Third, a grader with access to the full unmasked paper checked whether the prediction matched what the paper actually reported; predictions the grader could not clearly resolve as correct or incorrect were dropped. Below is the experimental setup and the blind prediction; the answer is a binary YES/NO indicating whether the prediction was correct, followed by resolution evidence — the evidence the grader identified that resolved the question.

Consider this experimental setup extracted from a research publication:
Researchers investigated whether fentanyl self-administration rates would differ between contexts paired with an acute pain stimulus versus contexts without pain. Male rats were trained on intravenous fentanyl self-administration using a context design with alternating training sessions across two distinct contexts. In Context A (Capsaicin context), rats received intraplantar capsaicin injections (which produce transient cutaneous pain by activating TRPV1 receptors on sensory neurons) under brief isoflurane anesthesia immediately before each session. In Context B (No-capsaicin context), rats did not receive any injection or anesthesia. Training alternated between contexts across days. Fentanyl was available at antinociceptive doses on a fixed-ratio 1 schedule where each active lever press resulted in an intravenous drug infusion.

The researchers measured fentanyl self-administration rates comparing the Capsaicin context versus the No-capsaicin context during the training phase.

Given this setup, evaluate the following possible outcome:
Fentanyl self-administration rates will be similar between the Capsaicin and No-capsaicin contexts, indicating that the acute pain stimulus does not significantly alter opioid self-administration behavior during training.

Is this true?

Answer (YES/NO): YES